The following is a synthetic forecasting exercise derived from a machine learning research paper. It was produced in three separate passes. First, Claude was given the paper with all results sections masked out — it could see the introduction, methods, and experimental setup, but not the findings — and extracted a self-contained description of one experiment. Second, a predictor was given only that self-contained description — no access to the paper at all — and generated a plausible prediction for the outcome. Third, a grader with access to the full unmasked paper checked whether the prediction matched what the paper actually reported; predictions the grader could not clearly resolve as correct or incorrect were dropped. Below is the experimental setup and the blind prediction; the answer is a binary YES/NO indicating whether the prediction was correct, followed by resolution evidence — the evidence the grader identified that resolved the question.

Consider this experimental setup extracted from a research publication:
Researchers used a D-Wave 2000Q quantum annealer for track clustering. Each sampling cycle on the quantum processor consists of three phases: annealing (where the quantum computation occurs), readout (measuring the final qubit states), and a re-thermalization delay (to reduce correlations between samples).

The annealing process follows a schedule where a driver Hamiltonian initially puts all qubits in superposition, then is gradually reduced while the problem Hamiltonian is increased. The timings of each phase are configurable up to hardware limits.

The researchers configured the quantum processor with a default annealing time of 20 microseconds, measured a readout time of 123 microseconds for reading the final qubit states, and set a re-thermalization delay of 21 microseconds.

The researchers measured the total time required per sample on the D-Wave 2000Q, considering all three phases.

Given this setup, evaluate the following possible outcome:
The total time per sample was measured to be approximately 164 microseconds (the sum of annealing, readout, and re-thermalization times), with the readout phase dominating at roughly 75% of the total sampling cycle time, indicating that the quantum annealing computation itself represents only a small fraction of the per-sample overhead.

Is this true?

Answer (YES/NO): YES